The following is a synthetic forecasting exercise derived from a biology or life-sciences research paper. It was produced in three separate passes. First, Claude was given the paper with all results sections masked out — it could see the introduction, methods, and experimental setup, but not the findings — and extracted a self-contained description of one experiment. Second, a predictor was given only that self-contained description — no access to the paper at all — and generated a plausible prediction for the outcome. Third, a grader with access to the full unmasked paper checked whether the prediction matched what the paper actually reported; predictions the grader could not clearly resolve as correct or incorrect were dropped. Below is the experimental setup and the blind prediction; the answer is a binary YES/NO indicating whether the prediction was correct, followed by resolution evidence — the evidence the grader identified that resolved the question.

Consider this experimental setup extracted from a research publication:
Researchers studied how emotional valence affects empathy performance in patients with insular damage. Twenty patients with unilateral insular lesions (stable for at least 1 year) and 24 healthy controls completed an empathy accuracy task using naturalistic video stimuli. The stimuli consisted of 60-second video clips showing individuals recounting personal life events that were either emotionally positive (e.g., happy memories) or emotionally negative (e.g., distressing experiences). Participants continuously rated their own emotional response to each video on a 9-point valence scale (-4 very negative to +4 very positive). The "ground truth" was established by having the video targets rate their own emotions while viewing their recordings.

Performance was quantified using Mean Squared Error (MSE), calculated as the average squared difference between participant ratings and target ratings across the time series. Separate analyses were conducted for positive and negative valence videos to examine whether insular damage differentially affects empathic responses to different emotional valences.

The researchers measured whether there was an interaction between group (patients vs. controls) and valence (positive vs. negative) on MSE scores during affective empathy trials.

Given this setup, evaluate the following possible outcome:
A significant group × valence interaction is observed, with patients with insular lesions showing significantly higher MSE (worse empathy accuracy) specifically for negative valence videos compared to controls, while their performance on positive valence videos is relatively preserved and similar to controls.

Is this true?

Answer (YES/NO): NO